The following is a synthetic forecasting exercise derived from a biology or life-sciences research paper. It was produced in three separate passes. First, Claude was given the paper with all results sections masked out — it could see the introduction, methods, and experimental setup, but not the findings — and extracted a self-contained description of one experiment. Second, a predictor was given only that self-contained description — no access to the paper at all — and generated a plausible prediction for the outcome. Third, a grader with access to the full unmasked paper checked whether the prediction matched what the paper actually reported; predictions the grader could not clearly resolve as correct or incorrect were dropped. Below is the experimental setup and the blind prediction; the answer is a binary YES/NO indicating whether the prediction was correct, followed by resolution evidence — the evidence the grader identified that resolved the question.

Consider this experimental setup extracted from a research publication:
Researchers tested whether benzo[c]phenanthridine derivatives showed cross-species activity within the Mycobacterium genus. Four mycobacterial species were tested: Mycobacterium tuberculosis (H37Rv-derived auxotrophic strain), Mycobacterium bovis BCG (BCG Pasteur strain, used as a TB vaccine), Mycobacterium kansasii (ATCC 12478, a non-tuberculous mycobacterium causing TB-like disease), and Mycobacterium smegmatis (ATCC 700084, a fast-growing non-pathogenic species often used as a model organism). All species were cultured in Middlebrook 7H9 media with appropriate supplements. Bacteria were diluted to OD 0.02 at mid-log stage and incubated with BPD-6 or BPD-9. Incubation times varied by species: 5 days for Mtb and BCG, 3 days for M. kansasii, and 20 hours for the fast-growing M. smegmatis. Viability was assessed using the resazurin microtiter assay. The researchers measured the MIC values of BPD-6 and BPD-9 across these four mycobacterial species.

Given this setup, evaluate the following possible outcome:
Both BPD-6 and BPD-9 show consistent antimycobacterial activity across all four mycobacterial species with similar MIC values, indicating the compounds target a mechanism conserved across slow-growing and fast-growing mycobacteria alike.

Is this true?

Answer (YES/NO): YES